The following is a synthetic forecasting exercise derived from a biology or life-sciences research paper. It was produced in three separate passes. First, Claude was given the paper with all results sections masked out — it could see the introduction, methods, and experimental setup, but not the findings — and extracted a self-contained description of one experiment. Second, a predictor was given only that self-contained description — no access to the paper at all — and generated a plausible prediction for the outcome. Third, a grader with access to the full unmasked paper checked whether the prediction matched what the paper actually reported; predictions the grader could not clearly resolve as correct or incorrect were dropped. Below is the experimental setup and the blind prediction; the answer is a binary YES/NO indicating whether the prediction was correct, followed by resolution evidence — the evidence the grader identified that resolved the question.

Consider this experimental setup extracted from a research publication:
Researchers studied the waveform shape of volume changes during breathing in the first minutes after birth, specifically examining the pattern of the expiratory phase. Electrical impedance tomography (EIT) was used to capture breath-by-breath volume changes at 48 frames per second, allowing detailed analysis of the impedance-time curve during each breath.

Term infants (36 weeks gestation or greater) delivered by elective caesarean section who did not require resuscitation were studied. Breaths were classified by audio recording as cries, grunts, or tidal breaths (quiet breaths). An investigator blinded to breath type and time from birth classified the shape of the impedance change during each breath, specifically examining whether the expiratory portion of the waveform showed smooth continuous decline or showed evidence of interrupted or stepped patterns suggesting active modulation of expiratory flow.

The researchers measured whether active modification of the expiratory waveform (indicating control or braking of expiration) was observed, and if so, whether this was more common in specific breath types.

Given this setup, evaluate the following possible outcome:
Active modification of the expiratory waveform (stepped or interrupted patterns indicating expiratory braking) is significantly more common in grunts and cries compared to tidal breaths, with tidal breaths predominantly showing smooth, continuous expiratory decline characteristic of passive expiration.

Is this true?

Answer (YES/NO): YES